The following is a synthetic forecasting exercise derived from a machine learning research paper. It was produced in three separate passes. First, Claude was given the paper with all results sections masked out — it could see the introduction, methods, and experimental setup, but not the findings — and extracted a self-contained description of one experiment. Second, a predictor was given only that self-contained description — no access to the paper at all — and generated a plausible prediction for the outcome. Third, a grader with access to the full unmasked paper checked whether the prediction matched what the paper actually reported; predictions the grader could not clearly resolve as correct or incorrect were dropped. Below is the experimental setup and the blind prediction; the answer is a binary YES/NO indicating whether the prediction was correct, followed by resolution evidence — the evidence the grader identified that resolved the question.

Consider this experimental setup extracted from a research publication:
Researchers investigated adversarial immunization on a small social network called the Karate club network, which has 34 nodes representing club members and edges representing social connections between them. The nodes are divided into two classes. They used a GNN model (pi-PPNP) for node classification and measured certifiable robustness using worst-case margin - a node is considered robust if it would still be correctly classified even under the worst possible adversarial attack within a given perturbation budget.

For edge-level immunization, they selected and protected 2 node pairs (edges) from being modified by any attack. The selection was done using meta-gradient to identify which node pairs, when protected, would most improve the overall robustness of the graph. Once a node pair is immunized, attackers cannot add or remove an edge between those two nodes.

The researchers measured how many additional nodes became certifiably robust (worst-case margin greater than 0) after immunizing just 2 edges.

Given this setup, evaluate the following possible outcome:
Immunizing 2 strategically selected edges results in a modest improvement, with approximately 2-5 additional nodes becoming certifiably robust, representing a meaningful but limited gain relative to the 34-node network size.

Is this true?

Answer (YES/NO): YES